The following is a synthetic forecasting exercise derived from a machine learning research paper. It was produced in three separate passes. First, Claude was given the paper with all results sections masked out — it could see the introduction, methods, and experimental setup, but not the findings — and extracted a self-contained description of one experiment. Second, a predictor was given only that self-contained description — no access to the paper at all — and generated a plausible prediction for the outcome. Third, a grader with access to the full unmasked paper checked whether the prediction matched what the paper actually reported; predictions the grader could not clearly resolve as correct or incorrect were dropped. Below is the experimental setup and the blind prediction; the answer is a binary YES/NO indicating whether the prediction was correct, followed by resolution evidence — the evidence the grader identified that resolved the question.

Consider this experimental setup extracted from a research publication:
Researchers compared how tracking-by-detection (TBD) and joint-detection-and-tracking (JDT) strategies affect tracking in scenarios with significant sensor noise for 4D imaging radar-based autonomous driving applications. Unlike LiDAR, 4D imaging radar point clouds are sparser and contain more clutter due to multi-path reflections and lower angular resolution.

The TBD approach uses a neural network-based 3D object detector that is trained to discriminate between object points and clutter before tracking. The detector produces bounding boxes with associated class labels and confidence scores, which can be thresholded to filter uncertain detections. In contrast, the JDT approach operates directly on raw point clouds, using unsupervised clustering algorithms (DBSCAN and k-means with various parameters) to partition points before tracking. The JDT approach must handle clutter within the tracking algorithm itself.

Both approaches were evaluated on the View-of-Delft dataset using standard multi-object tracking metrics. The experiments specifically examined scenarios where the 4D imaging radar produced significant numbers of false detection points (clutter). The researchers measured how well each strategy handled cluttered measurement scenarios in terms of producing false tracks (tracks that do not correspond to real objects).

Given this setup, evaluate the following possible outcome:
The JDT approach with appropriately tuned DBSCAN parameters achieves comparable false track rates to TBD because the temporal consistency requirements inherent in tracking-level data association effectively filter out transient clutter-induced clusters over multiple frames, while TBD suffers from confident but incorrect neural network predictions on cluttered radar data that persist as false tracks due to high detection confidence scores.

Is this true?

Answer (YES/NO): NO